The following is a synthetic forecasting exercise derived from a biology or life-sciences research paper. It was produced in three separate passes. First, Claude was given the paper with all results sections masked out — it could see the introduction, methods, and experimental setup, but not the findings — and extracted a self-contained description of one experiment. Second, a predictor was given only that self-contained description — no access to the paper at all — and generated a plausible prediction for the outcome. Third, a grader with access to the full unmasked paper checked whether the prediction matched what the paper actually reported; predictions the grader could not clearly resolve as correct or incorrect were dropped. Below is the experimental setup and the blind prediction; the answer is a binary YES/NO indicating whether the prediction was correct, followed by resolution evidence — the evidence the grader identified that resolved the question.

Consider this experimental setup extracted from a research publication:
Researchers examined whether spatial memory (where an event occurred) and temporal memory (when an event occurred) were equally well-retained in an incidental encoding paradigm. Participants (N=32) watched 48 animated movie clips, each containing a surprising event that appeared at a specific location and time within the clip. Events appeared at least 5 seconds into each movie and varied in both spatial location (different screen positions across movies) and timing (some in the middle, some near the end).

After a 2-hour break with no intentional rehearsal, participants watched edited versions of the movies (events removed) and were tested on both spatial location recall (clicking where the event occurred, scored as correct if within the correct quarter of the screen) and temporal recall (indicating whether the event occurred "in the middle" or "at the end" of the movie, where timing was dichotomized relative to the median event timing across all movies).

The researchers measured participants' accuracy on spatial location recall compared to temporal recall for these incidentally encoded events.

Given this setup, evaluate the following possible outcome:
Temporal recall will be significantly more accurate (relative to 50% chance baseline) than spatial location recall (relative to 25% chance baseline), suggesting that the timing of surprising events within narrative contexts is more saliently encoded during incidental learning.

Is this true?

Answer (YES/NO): NO